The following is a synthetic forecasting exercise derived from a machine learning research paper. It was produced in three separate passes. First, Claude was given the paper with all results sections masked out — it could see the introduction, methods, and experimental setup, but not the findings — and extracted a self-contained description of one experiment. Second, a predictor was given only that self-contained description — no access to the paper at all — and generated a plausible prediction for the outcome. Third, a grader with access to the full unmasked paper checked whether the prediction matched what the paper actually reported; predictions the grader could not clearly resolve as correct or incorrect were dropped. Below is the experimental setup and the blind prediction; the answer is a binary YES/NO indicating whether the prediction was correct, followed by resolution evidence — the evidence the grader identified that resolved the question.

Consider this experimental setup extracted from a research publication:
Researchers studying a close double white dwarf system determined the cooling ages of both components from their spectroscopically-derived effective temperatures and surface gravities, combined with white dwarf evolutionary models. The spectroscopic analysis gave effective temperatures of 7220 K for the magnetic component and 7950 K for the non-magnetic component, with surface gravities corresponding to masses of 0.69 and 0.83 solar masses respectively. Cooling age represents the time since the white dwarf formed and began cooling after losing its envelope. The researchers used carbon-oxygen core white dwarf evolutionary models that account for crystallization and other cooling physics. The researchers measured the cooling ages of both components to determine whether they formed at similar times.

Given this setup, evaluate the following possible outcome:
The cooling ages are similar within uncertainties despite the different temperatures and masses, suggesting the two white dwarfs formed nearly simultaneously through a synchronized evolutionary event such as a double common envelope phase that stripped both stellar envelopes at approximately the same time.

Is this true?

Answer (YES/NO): YES